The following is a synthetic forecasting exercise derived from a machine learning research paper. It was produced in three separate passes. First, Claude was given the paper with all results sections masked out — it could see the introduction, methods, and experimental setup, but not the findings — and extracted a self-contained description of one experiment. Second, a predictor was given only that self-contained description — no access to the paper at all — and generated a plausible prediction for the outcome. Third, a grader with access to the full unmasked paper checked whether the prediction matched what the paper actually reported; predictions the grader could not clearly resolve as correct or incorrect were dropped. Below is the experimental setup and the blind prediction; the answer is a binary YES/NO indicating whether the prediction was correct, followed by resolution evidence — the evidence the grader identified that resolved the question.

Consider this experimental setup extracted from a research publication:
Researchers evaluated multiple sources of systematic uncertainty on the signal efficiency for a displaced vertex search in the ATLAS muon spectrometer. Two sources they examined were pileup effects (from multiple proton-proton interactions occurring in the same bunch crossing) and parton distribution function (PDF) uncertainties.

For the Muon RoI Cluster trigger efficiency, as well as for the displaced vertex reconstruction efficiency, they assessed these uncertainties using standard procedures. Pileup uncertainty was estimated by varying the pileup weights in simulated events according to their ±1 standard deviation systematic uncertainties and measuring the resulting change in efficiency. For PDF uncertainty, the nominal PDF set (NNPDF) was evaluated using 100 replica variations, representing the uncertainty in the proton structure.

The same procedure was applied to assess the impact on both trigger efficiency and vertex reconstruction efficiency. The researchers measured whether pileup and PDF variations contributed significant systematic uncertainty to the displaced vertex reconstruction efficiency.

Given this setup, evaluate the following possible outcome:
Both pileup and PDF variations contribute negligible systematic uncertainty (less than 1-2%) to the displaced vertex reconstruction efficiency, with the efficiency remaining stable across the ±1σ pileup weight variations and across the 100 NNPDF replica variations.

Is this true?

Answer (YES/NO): YES